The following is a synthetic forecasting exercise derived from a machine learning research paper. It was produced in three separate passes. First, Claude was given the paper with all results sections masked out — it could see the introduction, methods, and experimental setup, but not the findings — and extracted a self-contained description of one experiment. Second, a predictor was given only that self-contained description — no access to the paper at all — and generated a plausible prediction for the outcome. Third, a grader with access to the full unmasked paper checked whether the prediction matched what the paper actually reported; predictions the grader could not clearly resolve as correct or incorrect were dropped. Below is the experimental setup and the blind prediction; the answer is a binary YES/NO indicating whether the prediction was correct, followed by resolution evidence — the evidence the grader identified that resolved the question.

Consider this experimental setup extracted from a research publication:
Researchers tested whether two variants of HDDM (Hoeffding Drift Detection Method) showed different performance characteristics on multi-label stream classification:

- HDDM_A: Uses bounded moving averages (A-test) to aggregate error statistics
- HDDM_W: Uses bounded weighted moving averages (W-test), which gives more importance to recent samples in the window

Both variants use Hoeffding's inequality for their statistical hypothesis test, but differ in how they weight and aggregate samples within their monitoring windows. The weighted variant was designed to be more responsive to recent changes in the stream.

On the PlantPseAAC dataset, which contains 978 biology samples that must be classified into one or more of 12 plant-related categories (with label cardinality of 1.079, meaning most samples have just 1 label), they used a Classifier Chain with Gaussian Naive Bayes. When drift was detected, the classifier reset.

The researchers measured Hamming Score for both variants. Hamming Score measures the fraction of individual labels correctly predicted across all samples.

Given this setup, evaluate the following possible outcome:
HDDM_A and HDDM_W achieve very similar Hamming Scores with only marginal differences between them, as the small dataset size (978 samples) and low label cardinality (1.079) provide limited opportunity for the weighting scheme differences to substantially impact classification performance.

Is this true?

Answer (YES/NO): NO